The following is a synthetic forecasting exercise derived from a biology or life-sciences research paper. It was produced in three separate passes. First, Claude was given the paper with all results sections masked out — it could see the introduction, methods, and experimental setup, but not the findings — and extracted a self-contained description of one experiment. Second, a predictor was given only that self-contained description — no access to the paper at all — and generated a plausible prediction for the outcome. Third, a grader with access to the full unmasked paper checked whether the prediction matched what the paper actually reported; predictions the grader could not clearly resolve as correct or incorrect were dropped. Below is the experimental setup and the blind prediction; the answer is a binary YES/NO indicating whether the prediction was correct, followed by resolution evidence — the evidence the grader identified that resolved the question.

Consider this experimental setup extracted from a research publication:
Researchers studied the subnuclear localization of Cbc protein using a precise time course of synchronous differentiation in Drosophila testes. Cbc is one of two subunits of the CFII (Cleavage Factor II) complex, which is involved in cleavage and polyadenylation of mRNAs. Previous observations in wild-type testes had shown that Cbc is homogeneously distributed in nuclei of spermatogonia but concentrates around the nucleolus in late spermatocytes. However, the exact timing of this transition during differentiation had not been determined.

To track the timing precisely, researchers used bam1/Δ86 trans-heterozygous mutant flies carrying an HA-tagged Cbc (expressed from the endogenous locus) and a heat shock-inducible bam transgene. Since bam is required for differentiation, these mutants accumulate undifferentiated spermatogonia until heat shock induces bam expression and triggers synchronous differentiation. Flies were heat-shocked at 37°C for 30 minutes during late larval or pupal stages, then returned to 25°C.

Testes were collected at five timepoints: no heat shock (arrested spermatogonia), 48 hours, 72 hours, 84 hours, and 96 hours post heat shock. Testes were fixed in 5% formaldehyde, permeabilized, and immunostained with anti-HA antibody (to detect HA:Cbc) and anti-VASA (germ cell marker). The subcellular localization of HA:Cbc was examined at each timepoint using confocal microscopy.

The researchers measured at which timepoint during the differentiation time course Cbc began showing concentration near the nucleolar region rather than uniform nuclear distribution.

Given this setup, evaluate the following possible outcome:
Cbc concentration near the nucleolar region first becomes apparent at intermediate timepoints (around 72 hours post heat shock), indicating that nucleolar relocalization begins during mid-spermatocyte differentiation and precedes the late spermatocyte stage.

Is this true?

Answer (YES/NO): YES